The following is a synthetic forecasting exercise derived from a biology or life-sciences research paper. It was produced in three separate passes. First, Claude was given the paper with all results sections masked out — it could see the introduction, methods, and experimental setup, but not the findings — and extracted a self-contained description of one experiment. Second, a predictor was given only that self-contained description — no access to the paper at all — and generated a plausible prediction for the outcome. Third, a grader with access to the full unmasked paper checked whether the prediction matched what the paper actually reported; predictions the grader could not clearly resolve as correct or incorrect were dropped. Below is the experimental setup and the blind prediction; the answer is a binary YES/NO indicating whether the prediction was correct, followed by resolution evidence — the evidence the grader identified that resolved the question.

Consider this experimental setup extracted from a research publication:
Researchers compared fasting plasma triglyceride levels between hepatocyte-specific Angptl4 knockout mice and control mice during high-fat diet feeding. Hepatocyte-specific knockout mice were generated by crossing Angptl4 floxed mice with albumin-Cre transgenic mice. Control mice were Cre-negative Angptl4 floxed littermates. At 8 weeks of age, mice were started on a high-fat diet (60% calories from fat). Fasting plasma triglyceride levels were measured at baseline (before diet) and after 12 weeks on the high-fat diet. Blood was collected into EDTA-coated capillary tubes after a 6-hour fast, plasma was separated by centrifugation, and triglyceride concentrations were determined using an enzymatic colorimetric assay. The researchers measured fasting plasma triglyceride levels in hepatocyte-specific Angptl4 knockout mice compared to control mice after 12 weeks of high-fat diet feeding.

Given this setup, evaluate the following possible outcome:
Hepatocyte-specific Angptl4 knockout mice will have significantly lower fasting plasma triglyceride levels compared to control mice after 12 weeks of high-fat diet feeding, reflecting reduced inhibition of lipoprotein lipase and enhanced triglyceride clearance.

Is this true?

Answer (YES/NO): NO